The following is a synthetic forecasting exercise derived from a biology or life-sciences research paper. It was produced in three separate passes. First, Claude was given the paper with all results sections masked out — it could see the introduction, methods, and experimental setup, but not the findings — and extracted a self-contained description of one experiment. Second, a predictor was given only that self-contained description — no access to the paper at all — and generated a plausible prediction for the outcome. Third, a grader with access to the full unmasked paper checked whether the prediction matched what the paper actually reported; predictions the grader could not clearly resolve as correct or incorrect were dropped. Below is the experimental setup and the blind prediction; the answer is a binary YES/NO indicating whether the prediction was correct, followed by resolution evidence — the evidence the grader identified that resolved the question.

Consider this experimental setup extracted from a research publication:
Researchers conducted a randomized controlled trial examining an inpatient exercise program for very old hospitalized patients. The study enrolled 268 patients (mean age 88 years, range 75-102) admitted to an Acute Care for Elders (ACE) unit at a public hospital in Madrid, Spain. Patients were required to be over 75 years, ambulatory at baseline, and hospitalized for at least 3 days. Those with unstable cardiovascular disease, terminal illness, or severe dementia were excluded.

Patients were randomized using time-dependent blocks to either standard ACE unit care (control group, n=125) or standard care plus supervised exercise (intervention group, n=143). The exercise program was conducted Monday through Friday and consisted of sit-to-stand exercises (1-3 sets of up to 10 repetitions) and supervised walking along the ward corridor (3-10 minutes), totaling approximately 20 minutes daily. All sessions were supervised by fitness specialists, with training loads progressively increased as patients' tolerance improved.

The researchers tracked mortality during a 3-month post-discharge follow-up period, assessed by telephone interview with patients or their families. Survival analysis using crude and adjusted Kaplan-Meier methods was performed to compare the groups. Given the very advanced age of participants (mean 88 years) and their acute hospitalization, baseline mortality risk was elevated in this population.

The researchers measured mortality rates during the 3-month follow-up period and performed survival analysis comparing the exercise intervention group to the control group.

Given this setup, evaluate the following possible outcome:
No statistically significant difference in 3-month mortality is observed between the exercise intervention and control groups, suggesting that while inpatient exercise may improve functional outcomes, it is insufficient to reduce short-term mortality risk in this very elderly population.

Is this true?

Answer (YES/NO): YES